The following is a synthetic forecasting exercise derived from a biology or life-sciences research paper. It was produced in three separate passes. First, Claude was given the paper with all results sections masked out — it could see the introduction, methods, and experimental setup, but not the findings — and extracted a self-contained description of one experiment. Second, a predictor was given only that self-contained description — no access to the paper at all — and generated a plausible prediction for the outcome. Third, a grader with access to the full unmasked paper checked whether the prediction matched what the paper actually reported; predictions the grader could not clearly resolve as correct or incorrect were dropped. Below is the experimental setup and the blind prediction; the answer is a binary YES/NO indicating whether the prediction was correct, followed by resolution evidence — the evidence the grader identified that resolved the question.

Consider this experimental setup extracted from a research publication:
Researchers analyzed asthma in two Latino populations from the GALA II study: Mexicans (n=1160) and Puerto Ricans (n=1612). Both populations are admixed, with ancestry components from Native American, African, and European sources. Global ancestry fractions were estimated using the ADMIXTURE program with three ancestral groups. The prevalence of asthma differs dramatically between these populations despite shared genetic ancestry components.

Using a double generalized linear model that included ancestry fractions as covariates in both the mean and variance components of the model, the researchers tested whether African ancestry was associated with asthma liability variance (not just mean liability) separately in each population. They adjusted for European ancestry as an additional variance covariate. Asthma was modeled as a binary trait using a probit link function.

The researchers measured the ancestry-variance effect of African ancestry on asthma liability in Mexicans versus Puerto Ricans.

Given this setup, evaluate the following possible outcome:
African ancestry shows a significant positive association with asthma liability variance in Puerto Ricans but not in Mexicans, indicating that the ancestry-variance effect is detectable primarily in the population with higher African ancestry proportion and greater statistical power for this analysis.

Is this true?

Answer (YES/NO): NO